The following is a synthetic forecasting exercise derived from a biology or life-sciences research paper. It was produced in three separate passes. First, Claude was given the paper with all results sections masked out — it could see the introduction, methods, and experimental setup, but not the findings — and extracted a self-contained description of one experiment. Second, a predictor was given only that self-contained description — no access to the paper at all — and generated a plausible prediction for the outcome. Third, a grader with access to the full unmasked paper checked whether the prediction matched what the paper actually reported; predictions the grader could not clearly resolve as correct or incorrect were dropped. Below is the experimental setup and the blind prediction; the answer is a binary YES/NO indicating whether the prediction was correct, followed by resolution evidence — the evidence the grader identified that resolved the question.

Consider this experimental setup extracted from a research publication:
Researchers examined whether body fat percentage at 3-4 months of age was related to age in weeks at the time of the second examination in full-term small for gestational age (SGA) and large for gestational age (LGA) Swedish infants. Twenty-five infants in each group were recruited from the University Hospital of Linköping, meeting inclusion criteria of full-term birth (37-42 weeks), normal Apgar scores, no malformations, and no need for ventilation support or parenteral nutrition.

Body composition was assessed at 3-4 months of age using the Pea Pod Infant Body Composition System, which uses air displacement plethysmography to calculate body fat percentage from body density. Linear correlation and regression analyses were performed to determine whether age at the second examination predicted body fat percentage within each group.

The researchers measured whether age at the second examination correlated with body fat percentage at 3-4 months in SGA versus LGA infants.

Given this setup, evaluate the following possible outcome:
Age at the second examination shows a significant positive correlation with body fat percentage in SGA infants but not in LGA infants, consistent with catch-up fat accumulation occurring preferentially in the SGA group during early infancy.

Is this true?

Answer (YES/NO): YES